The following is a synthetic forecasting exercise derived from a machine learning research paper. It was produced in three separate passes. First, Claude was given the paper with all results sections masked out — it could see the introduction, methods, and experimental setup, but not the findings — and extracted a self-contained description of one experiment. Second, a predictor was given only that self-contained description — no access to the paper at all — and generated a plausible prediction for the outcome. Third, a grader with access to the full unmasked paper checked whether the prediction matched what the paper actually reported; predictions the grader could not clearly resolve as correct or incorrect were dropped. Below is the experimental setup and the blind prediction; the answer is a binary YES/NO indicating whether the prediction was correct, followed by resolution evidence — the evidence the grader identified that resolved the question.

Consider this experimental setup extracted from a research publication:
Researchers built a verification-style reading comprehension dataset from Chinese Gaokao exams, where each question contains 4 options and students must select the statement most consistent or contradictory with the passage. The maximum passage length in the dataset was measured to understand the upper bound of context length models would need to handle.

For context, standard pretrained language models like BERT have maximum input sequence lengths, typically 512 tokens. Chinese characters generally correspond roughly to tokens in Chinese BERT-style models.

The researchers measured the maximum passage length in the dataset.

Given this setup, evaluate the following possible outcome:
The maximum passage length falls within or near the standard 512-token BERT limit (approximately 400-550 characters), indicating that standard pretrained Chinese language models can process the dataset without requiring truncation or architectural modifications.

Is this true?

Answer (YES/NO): NO